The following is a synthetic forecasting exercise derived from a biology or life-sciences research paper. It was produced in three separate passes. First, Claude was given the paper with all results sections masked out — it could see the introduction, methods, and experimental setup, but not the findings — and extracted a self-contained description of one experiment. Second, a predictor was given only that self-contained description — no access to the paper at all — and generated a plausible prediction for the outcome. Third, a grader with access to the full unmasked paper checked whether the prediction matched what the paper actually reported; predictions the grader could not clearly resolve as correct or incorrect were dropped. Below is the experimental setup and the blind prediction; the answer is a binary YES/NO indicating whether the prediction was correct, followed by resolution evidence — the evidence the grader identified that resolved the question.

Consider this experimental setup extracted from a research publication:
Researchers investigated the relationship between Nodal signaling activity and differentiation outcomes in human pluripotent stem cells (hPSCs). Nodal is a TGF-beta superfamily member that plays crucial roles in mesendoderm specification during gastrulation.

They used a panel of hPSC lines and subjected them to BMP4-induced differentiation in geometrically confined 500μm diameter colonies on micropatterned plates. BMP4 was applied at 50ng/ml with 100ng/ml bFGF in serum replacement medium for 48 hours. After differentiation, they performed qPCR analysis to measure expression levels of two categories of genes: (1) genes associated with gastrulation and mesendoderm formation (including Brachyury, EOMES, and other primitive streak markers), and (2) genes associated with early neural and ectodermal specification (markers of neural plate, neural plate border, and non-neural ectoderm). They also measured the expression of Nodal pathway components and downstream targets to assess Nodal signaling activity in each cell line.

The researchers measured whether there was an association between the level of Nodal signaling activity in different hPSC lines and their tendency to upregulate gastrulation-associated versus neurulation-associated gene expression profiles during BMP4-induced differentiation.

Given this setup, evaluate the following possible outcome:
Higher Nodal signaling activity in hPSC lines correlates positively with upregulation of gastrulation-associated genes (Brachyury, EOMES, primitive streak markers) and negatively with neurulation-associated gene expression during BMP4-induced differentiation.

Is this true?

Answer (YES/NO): YES